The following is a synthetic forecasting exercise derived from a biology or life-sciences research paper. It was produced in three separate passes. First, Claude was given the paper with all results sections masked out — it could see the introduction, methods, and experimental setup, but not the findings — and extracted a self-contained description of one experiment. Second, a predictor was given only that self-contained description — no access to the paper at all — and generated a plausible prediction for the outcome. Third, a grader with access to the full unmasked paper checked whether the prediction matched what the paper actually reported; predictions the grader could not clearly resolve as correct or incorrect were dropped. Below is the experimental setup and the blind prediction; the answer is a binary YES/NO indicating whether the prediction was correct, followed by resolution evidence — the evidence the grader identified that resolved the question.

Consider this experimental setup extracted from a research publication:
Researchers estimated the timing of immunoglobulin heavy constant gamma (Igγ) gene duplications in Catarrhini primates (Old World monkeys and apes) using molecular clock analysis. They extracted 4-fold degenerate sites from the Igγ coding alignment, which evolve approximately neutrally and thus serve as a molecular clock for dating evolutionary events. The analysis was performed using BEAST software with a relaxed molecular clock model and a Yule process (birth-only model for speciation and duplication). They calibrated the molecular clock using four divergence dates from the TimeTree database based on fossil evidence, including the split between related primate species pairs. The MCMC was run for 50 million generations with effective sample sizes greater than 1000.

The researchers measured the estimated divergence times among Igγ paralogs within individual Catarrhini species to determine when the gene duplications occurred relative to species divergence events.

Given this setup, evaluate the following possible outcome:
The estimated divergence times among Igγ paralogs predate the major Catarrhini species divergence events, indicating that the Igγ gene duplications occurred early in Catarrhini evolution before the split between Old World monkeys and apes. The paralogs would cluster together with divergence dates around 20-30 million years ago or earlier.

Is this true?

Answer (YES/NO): NO